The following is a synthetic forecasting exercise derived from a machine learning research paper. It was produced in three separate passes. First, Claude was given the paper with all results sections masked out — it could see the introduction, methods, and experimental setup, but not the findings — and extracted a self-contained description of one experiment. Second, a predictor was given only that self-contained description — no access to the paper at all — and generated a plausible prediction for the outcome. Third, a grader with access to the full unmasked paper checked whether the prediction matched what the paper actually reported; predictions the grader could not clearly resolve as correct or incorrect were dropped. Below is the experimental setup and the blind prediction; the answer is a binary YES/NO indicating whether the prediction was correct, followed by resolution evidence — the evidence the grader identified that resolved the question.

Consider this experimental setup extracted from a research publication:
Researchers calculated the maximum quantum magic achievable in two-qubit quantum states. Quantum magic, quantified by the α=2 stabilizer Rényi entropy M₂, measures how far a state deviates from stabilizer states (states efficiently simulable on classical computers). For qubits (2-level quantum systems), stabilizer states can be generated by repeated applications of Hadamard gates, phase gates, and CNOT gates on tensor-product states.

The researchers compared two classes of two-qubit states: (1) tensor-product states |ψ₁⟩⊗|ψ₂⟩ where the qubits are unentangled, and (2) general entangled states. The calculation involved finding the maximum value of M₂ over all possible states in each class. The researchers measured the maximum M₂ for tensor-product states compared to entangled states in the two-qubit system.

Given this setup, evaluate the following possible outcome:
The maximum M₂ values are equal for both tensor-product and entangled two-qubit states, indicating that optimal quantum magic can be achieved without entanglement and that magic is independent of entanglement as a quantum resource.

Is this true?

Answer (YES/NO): NO